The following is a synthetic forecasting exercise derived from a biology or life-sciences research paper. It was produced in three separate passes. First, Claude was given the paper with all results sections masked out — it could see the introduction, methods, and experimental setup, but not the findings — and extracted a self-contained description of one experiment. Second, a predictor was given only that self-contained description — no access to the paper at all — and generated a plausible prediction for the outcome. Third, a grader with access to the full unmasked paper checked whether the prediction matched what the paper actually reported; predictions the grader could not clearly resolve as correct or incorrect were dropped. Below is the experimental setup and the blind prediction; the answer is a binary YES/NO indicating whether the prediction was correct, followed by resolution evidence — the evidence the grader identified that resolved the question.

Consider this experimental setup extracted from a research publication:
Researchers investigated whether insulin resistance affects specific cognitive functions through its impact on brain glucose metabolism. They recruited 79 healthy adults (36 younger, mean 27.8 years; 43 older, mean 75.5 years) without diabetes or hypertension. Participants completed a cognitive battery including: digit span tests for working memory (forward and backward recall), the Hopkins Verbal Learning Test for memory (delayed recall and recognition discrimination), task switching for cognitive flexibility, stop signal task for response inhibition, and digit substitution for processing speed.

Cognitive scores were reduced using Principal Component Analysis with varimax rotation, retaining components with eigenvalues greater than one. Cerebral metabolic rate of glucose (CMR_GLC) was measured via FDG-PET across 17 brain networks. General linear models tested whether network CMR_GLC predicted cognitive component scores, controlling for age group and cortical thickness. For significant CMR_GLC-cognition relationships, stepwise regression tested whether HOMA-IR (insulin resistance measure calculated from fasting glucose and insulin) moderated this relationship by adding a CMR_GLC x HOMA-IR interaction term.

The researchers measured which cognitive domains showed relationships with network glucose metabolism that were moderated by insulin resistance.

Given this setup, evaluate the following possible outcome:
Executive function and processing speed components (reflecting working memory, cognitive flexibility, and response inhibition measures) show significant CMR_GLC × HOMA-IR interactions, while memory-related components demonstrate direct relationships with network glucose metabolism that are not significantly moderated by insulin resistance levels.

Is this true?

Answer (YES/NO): NO